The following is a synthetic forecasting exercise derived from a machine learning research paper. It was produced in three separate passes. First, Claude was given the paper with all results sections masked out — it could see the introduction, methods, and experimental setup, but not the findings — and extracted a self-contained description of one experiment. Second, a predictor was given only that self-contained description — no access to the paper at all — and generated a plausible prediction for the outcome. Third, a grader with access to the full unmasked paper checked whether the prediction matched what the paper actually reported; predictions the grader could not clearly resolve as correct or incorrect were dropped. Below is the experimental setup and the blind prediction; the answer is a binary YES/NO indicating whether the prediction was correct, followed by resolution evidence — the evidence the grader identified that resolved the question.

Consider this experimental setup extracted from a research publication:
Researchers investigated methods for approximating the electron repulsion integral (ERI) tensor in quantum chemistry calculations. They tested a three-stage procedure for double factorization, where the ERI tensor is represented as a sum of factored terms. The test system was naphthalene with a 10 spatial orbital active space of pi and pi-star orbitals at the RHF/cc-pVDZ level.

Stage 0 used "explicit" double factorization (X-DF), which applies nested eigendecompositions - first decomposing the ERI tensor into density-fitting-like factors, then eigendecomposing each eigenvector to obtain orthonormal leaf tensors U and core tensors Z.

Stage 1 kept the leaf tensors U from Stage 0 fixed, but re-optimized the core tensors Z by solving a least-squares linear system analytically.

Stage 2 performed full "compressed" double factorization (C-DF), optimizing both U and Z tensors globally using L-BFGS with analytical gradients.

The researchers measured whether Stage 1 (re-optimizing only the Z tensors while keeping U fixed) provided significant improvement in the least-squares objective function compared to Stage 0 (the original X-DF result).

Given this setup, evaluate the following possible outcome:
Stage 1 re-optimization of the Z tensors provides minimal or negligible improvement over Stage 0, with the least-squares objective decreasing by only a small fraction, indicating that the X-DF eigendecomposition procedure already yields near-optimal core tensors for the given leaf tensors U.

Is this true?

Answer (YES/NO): YES